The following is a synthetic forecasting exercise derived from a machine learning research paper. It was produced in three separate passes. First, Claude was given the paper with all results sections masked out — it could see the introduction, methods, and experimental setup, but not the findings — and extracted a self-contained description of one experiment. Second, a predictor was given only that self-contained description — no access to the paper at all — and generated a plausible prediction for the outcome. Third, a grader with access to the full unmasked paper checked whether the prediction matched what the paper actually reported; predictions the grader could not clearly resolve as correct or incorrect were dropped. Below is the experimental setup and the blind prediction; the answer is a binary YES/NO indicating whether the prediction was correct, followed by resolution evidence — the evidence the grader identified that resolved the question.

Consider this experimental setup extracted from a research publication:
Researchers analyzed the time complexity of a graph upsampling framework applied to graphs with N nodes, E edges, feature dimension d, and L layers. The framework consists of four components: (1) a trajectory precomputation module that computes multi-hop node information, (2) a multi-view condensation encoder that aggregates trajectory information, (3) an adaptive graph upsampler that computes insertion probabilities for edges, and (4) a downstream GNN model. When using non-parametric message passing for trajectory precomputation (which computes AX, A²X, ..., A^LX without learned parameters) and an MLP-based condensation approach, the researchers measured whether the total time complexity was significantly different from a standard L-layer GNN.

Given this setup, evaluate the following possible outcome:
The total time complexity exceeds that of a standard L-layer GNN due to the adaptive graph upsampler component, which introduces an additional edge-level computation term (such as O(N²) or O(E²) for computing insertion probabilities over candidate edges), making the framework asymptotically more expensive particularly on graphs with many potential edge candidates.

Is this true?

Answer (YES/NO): NO